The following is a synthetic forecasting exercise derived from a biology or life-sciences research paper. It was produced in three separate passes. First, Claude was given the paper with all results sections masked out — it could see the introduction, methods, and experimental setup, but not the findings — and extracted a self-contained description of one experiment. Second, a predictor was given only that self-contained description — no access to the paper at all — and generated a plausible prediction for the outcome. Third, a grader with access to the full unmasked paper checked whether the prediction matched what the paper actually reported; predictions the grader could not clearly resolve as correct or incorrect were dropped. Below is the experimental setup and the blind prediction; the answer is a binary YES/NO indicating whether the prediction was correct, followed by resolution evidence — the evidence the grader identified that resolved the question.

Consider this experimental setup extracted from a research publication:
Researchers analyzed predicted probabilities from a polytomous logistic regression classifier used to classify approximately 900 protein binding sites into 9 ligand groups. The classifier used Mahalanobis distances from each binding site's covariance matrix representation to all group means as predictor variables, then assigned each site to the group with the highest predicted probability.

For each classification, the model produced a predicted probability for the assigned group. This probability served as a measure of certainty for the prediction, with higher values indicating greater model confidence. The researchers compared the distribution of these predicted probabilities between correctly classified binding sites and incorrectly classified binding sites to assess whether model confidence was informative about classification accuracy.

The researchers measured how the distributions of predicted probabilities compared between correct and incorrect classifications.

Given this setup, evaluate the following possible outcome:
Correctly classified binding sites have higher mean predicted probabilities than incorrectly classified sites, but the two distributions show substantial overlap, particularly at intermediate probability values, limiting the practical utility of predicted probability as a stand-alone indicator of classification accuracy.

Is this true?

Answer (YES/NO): NO